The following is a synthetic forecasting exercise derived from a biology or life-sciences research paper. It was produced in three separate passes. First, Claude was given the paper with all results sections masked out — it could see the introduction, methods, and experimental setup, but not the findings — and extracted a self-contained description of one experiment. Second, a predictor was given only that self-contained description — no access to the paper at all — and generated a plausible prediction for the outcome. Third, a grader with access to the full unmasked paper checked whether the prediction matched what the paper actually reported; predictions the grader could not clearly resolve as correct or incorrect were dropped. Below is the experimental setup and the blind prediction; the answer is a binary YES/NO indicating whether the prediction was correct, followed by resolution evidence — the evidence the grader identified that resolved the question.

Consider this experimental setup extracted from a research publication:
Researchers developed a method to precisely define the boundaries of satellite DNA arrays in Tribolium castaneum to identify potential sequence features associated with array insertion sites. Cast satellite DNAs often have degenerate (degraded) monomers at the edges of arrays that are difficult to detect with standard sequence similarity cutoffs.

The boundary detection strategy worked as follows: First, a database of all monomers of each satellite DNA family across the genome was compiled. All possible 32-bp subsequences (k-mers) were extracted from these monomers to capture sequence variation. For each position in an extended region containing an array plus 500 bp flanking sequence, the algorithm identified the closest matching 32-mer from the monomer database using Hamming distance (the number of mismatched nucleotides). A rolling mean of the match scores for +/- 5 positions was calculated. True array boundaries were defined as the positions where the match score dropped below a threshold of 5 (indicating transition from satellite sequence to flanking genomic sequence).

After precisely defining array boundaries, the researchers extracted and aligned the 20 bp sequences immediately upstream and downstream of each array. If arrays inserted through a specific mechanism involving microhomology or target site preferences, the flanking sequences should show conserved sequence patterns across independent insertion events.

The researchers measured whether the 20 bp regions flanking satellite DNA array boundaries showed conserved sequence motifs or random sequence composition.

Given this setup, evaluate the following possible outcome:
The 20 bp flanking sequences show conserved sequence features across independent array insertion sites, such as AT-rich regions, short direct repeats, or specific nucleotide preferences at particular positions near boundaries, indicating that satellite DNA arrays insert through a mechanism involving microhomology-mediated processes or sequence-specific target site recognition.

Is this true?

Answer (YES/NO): NO